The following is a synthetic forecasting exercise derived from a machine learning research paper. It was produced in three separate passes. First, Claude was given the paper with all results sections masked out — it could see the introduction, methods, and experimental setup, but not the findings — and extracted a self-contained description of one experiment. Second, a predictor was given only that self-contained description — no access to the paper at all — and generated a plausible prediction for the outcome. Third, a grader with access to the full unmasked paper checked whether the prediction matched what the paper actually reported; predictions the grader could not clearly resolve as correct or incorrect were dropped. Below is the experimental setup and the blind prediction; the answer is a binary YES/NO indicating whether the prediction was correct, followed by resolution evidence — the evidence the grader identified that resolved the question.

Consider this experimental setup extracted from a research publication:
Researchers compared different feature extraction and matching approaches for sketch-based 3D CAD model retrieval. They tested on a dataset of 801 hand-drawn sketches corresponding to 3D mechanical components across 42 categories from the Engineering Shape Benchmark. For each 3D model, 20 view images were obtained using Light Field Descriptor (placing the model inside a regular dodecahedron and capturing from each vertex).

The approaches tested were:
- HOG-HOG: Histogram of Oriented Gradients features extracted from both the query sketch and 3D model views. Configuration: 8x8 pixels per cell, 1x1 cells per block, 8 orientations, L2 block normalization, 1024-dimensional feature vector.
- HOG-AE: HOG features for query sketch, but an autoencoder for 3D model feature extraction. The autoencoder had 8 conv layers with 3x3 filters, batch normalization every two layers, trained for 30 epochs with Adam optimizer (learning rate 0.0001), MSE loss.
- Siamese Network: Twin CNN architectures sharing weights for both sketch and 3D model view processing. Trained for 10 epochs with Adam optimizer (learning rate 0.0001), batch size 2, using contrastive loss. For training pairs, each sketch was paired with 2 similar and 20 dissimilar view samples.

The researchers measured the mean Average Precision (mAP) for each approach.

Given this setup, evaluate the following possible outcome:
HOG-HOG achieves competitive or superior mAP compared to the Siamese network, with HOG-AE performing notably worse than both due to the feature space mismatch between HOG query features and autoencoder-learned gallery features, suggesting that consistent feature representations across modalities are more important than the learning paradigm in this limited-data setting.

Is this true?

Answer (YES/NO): NO